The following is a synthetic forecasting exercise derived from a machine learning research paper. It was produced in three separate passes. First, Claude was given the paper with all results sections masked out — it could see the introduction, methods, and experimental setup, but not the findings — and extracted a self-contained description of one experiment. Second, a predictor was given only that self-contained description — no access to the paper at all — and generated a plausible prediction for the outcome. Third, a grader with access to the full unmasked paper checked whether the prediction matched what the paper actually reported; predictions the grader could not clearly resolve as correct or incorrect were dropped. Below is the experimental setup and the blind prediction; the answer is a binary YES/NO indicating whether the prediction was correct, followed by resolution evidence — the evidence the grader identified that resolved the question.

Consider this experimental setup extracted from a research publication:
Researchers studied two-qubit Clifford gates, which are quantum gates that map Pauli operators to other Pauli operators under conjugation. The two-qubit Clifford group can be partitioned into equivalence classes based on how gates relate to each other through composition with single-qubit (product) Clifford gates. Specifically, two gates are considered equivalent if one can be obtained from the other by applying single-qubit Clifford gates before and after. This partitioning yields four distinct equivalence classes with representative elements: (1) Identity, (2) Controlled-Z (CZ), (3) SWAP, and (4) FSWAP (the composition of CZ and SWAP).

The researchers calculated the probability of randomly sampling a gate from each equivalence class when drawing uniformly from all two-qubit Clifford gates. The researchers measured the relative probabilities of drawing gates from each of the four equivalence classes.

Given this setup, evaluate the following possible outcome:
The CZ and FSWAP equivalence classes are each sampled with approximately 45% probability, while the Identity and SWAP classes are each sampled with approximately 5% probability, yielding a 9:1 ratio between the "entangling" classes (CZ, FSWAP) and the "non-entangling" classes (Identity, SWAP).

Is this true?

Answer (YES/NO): YES